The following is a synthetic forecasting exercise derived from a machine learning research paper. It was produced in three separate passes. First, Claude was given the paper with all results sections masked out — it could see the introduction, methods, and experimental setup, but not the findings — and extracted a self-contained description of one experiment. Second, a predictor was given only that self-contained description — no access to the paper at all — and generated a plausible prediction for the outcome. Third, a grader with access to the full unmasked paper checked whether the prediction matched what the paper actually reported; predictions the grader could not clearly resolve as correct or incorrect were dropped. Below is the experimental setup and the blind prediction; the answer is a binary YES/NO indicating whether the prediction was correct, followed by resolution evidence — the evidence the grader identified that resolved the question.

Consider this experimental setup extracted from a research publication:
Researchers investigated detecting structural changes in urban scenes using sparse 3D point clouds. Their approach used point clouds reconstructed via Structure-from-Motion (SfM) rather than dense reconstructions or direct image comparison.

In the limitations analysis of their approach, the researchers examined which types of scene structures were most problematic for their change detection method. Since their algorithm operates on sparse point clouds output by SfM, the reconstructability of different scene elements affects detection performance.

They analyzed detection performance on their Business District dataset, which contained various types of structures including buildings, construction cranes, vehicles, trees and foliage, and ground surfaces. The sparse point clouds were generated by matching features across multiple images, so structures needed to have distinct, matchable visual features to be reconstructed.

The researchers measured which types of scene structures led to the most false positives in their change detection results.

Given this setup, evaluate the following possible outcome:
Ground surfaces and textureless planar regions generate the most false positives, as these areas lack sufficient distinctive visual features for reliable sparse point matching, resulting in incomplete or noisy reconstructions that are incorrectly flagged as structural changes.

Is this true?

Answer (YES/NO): NO